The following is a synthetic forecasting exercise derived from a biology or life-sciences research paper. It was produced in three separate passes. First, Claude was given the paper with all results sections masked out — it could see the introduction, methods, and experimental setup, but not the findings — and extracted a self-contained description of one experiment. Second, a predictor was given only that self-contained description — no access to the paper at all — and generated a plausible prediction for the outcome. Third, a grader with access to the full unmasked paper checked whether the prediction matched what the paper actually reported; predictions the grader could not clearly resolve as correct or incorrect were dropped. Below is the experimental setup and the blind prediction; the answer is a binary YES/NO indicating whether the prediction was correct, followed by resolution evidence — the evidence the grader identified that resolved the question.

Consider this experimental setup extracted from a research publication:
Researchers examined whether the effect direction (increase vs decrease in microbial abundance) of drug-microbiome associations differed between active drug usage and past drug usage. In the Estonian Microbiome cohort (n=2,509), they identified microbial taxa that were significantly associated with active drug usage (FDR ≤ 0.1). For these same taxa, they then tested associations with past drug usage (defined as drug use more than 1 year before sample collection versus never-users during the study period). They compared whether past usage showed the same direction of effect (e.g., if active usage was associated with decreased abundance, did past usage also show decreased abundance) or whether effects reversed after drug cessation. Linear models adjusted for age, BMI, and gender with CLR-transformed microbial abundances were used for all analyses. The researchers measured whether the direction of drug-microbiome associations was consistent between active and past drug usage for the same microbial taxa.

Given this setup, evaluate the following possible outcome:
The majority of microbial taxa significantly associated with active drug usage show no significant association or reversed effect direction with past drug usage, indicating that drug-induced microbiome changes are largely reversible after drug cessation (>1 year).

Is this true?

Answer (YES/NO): NO